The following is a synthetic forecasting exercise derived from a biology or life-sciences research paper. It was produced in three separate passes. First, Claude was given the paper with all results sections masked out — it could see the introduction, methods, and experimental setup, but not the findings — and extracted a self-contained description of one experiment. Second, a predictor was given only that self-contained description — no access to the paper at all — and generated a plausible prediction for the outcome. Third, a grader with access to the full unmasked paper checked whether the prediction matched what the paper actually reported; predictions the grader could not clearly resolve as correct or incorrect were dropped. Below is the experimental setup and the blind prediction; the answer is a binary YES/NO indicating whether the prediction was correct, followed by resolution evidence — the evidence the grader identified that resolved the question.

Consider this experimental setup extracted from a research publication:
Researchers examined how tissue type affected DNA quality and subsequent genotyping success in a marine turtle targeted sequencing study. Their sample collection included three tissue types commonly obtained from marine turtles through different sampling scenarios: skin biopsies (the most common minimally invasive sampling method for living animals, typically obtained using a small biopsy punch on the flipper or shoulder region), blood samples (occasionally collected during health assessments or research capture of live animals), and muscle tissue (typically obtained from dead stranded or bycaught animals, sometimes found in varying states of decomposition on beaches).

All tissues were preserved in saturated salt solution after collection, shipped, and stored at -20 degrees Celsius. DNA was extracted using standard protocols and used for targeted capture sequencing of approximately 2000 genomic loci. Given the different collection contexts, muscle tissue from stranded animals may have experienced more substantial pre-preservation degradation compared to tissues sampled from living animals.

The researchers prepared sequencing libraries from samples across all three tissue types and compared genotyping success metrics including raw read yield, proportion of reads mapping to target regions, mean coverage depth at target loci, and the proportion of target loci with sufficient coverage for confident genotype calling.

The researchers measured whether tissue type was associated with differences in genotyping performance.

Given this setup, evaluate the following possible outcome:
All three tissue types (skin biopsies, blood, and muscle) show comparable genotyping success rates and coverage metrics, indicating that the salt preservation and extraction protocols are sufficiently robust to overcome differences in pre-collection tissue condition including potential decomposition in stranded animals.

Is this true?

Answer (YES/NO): YES